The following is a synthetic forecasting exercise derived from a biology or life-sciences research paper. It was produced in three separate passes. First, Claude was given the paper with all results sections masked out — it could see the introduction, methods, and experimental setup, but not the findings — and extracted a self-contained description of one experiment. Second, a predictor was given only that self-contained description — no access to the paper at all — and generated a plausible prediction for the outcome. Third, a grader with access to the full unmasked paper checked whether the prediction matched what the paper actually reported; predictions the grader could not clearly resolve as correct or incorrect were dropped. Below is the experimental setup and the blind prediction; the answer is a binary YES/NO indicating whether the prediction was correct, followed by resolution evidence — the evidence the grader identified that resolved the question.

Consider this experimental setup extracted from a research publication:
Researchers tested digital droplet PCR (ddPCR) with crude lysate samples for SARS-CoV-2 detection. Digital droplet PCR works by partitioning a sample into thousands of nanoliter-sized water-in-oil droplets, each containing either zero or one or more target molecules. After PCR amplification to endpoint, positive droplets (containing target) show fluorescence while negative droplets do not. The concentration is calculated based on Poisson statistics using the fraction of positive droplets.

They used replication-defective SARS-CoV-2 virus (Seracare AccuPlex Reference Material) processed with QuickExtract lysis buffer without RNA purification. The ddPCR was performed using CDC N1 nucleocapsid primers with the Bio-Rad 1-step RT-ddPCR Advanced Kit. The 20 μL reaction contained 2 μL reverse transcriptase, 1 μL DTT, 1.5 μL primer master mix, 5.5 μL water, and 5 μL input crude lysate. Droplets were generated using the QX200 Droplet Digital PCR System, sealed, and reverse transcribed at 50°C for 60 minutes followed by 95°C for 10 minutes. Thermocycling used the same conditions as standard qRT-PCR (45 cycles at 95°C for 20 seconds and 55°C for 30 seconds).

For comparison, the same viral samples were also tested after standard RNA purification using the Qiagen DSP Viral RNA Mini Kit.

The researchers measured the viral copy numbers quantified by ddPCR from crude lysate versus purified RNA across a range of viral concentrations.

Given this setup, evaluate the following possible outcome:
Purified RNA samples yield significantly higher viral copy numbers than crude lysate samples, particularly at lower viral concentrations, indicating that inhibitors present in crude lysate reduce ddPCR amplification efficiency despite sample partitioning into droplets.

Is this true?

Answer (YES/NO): NO